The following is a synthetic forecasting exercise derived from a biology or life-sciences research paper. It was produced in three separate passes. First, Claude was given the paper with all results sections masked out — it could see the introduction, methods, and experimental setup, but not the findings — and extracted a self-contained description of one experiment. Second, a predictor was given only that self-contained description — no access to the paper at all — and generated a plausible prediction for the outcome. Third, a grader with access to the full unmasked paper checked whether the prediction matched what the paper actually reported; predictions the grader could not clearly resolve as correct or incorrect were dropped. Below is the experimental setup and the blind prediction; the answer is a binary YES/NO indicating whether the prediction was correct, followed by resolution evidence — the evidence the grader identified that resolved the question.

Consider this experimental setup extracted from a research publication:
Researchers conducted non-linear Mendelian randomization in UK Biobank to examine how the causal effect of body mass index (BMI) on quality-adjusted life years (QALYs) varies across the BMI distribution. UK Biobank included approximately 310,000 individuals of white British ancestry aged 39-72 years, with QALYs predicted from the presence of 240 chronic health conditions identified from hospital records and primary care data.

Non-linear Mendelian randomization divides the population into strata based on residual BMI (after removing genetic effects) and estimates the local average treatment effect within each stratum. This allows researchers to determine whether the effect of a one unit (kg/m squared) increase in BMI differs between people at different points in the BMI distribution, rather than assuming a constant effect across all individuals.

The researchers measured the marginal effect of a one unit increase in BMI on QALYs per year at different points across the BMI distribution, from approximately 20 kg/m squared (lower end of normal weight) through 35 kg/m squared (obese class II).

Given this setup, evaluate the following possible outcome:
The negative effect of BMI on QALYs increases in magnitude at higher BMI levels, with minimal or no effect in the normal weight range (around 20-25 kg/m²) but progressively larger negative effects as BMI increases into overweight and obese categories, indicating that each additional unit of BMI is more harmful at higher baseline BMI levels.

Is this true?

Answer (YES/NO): NO